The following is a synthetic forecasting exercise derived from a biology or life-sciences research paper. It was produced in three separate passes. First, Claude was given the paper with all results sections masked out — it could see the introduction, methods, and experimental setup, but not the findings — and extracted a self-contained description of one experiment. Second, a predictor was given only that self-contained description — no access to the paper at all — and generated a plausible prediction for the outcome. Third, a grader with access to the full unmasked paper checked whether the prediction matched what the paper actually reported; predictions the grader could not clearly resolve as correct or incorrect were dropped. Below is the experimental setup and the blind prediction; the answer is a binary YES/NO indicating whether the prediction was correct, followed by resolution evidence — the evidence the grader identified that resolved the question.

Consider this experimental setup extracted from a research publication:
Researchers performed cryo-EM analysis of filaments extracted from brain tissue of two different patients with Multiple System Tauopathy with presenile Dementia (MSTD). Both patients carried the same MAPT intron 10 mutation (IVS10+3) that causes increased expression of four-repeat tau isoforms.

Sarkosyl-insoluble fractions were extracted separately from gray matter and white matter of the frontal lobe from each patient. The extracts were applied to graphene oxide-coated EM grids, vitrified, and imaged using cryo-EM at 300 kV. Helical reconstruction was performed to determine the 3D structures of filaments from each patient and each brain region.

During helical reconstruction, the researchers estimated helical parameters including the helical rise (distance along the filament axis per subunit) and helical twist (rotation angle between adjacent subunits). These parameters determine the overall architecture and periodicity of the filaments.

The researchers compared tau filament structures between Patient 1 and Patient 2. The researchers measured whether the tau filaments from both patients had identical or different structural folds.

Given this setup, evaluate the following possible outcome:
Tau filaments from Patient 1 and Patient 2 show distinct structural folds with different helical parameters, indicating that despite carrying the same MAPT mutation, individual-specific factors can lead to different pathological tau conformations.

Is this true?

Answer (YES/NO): NO